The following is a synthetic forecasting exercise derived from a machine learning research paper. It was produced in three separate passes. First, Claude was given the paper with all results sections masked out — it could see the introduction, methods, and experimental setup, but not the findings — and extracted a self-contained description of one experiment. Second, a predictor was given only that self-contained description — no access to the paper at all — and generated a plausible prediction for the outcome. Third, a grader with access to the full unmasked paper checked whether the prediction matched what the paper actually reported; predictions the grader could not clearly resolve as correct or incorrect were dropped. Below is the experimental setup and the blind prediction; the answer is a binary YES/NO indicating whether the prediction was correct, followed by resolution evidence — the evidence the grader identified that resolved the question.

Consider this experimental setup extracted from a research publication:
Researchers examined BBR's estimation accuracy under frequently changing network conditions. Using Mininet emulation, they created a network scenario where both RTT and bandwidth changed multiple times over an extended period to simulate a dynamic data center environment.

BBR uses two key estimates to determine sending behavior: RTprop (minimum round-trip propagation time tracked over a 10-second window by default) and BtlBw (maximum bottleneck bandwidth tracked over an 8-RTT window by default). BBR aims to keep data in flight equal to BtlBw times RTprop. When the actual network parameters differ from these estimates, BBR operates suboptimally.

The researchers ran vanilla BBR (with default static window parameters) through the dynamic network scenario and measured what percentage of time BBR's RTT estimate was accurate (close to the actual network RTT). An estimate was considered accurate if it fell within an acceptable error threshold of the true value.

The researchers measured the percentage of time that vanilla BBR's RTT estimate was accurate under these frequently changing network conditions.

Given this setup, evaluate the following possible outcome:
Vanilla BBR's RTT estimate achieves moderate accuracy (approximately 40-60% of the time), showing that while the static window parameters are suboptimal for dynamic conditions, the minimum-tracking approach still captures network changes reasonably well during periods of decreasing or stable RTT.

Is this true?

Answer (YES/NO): YES